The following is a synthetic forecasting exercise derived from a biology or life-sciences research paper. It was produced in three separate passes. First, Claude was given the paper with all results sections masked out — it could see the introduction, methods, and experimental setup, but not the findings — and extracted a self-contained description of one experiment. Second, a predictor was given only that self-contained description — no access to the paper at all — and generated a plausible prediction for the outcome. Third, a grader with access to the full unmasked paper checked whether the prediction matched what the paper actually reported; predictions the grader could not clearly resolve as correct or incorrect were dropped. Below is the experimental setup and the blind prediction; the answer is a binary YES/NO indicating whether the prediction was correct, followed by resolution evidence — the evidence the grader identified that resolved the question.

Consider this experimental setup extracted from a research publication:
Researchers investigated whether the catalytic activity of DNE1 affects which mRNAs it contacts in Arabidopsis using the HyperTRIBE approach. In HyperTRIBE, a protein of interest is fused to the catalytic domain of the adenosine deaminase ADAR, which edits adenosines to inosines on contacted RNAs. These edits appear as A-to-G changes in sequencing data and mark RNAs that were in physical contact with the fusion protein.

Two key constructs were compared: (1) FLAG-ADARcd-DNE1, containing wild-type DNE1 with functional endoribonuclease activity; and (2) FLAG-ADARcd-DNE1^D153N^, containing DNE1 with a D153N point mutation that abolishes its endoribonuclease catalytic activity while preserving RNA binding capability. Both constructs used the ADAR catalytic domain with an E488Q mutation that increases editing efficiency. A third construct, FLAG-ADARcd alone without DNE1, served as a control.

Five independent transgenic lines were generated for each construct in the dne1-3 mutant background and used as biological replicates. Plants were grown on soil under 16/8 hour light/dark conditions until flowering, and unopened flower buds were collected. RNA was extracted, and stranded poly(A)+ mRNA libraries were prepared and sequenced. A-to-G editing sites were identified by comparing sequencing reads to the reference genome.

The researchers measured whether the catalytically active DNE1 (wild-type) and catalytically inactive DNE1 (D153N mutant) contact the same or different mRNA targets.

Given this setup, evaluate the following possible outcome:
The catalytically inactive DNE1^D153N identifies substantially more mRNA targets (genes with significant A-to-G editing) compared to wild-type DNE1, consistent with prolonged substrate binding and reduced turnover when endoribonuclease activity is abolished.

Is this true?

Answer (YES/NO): YES